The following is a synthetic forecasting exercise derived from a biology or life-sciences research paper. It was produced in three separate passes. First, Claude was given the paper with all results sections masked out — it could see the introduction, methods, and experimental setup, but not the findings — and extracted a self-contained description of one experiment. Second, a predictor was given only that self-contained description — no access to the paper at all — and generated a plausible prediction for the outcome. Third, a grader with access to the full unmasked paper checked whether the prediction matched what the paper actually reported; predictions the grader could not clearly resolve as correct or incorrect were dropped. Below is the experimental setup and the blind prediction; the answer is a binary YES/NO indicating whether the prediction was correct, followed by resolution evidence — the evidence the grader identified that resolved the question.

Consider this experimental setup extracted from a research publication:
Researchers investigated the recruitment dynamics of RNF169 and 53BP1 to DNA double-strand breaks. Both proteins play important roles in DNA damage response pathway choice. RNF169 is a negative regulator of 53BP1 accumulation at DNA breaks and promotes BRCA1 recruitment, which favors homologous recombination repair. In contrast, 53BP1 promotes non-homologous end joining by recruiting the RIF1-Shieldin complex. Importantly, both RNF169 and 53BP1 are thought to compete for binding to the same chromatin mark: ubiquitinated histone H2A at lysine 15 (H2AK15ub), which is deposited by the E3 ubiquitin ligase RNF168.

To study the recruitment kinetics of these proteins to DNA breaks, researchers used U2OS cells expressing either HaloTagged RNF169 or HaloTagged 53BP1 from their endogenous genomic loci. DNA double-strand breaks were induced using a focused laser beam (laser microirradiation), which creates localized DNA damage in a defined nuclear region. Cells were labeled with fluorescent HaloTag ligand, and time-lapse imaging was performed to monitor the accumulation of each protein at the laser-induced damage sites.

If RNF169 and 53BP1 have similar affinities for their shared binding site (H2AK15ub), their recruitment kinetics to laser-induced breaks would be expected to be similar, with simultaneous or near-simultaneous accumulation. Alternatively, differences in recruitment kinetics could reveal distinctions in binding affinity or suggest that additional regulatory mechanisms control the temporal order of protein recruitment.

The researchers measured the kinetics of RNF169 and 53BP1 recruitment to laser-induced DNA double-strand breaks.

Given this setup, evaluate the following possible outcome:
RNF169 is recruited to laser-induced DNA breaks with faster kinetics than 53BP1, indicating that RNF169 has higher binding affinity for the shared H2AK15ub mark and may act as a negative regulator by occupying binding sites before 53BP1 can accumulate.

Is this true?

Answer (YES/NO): YES